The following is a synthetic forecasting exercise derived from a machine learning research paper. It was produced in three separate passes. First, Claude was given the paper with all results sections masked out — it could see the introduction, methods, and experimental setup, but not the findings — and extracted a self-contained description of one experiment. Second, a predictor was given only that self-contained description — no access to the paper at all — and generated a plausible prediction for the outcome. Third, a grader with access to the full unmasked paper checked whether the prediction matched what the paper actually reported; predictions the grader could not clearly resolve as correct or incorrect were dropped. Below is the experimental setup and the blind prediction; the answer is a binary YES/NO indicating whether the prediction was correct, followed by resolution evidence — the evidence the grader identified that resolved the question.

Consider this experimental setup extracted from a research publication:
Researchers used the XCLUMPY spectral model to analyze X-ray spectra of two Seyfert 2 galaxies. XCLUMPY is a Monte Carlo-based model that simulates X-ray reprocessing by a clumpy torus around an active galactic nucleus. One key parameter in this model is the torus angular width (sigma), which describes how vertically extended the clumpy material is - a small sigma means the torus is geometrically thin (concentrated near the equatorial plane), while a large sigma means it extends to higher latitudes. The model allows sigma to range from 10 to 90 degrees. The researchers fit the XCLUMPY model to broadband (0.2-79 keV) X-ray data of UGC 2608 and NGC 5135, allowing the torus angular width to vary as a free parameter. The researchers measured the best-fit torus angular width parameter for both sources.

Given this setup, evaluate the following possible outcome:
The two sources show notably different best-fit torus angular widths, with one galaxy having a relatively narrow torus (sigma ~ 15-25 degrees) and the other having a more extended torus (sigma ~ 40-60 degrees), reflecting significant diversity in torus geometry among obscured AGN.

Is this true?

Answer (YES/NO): NO